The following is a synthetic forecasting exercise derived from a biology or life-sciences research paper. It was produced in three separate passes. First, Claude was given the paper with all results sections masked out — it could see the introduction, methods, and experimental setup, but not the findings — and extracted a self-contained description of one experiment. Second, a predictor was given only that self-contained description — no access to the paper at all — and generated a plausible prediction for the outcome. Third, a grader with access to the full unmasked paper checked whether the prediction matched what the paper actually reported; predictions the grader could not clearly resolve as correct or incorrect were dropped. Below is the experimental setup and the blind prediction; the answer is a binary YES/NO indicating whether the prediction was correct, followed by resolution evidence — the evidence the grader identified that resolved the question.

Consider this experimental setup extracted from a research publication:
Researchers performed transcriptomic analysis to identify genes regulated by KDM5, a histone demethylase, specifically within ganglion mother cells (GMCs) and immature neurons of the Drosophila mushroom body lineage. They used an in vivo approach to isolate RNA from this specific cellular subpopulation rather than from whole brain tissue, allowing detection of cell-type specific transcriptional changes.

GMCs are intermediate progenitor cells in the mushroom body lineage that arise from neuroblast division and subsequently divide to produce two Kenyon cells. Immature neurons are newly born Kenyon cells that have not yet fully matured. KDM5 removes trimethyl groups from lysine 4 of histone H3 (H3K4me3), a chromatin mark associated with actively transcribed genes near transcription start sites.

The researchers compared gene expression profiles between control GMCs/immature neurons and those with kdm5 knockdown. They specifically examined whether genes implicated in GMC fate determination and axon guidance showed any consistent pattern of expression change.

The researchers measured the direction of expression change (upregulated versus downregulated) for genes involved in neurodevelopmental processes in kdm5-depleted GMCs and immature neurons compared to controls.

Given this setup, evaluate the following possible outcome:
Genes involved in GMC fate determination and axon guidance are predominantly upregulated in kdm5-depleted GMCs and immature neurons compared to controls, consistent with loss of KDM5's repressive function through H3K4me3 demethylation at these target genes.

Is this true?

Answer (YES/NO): NO